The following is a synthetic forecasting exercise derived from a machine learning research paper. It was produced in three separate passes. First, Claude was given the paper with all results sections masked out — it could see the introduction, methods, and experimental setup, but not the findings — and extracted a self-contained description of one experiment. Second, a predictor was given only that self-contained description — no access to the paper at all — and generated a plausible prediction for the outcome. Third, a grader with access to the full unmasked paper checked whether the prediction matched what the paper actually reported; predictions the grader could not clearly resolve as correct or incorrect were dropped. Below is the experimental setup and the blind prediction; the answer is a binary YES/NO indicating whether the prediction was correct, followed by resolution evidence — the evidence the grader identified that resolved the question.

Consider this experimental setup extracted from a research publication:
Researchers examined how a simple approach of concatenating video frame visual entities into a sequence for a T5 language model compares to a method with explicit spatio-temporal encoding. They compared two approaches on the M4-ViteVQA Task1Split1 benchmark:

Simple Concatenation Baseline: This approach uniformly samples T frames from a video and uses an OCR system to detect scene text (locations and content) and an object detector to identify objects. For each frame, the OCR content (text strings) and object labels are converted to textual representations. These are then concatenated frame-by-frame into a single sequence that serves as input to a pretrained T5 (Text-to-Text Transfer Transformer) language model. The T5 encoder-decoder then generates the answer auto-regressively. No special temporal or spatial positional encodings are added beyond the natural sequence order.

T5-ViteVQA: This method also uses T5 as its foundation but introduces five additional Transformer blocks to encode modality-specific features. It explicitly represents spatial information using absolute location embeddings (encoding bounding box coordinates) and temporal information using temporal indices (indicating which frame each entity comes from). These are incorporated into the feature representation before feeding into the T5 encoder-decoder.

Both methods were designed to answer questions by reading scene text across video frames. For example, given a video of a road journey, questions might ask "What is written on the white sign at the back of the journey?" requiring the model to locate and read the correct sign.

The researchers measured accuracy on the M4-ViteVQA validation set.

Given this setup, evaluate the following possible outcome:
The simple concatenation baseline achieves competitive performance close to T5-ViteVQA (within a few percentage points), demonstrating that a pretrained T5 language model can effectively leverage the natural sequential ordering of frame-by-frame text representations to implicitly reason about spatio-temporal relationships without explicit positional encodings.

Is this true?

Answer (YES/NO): NO